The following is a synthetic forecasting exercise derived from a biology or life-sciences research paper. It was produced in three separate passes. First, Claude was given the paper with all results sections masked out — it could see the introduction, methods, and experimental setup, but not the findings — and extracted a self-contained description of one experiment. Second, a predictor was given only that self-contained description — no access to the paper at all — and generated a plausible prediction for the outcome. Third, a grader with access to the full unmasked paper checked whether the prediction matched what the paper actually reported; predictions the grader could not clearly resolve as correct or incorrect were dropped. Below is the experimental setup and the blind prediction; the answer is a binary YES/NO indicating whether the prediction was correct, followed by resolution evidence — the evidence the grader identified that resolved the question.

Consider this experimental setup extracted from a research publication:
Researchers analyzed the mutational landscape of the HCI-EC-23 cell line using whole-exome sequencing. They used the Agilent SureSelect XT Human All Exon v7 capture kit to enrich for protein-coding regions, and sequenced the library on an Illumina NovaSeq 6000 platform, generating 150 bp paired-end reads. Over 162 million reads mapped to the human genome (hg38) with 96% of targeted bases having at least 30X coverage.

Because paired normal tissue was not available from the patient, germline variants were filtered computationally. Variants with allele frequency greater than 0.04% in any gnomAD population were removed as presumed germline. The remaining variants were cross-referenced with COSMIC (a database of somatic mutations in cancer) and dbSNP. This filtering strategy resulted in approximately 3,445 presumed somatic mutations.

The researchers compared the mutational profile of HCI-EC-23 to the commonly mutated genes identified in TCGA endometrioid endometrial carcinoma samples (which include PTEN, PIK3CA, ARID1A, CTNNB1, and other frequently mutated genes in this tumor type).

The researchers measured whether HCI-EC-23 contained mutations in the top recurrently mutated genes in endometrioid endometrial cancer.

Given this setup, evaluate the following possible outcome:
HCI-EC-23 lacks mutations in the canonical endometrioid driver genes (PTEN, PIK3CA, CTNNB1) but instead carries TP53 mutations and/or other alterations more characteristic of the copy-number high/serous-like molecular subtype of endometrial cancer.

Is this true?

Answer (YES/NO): NO